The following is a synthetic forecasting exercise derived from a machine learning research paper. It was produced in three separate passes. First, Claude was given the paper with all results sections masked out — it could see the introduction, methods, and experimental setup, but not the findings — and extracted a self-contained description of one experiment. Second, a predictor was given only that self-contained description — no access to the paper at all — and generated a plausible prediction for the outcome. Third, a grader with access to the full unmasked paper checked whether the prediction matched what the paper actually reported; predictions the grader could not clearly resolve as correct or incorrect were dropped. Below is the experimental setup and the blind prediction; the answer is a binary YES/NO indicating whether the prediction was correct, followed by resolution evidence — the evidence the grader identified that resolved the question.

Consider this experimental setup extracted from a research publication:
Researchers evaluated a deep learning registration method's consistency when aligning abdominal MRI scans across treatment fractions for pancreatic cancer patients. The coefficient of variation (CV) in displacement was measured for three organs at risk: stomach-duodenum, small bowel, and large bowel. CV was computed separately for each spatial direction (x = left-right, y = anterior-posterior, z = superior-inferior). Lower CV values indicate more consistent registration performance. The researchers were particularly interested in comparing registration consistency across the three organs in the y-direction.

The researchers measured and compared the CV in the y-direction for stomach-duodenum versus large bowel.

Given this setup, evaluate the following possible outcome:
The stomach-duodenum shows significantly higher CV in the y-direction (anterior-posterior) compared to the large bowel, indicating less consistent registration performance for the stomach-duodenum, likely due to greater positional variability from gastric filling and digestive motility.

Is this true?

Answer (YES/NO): NO